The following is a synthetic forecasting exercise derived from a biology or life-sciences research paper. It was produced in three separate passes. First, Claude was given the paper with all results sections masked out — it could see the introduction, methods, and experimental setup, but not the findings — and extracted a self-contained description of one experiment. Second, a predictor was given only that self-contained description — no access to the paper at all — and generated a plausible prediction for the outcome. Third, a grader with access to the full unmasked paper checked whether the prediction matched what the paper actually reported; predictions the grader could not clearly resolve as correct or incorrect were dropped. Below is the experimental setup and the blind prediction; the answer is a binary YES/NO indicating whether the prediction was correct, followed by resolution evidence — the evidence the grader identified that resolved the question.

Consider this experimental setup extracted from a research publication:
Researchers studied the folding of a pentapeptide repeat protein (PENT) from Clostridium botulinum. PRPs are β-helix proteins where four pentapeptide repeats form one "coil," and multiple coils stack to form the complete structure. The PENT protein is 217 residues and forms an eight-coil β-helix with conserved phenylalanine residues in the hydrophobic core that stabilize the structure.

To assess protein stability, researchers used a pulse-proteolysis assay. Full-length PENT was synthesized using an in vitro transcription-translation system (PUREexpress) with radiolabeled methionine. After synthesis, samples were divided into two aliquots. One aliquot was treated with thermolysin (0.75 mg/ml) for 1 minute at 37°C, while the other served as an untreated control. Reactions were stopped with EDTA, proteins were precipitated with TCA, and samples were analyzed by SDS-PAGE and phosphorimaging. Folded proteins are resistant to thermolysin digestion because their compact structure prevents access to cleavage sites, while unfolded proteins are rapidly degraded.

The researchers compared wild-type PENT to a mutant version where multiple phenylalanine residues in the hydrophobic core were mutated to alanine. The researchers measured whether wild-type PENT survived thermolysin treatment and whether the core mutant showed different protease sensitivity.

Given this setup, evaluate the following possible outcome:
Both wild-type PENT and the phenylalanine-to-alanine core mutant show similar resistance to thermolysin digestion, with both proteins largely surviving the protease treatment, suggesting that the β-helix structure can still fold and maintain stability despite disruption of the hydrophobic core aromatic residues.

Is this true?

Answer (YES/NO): NO